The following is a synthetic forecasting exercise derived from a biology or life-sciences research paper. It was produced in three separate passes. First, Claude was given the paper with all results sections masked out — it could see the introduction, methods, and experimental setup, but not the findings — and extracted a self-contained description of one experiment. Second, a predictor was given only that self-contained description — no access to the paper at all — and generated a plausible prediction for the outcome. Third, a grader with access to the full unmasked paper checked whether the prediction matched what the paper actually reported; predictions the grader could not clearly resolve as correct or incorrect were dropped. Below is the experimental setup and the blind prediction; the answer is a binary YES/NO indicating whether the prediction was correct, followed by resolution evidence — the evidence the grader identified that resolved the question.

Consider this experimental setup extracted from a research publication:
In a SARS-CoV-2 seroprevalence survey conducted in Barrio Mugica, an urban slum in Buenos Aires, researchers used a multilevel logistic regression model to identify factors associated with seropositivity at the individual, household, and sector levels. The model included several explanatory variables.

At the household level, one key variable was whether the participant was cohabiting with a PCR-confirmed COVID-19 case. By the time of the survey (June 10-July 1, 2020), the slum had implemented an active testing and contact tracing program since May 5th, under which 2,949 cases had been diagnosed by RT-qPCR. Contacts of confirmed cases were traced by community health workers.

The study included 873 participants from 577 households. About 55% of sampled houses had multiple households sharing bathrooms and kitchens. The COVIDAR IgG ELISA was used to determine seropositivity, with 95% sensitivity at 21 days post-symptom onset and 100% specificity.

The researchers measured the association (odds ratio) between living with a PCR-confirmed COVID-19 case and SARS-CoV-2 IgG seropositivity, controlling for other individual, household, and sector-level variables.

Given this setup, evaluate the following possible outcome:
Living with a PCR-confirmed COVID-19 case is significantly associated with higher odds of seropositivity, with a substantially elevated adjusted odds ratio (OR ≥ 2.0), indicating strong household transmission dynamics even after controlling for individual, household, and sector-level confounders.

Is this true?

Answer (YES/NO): YES